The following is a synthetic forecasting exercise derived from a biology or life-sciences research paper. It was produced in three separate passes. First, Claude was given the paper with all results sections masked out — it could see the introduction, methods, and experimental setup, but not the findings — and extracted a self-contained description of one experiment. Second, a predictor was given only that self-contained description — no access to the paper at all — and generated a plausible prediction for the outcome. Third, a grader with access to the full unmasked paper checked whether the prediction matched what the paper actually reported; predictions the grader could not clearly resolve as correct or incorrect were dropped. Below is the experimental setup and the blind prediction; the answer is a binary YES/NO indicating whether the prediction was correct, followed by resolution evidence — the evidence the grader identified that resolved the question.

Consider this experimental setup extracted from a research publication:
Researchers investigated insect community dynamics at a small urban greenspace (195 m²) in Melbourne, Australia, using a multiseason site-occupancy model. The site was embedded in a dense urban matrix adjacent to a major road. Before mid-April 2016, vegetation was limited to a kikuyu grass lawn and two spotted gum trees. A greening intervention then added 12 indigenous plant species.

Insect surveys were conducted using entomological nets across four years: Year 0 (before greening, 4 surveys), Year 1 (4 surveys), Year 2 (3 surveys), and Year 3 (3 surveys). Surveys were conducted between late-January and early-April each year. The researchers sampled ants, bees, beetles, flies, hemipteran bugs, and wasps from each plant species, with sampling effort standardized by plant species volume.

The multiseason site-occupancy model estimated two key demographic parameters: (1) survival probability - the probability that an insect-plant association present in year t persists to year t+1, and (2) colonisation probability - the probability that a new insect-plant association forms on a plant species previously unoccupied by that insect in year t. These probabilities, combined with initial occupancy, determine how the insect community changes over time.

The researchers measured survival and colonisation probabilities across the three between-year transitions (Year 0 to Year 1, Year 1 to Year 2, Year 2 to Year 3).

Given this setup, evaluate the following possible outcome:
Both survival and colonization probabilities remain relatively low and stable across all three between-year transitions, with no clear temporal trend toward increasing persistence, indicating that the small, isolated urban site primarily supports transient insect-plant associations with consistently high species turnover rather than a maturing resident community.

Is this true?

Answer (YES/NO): NO